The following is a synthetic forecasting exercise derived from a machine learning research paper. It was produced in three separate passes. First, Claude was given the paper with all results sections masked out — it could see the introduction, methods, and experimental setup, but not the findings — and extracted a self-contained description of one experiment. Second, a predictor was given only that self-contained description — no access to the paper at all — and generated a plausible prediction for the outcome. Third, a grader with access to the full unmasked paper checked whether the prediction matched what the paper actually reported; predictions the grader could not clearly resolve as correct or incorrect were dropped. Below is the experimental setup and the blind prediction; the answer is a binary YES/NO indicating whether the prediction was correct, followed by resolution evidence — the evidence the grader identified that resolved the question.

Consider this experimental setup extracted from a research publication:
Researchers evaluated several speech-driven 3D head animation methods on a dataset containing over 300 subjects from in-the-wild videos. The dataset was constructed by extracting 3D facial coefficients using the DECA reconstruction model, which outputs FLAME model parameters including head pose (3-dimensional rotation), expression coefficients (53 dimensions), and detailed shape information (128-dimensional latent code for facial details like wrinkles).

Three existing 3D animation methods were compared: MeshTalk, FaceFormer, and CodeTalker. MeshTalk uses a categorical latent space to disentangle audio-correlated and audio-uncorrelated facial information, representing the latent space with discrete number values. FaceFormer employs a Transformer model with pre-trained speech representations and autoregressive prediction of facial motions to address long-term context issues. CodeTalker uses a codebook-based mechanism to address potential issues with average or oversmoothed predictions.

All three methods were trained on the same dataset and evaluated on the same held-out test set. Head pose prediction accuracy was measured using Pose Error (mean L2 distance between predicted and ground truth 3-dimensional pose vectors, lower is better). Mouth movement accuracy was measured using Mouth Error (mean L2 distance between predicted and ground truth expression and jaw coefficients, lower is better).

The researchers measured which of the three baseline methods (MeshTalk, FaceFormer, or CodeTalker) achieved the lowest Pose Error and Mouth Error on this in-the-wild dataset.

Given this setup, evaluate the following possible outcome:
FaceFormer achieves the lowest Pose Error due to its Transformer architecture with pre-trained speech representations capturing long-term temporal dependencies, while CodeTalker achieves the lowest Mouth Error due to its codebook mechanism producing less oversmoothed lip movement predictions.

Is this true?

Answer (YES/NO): NO